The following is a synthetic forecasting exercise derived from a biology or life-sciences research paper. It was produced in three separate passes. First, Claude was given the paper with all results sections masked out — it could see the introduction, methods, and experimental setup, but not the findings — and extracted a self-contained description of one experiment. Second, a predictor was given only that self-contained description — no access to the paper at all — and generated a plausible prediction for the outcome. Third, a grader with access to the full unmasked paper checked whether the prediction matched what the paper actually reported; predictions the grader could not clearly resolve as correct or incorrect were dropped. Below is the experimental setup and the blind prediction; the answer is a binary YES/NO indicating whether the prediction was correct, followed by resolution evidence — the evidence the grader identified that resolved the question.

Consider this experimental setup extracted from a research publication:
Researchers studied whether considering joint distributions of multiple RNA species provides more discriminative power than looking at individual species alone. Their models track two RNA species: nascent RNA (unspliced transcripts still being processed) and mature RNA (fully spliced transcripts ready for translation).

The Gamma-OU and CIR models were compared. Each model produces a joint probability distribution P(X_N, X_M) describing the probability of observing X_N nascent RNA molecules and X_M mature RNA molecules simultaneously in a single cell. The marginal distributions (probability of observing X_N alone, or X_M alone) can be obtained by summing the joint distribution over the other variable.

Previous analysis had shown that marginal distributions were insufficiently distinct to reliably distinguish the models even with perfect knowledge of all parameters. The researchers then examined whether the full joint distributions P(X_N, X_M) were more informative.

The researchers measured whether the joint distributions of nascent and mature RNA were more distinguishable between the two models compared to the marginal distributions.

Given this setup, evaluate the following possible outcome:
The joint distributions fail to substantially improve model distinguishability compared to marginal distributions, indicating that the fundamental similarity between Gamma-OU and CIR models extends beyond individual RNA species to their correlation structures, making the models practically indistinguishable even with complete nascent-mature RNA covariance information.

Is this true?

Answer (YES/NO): NO